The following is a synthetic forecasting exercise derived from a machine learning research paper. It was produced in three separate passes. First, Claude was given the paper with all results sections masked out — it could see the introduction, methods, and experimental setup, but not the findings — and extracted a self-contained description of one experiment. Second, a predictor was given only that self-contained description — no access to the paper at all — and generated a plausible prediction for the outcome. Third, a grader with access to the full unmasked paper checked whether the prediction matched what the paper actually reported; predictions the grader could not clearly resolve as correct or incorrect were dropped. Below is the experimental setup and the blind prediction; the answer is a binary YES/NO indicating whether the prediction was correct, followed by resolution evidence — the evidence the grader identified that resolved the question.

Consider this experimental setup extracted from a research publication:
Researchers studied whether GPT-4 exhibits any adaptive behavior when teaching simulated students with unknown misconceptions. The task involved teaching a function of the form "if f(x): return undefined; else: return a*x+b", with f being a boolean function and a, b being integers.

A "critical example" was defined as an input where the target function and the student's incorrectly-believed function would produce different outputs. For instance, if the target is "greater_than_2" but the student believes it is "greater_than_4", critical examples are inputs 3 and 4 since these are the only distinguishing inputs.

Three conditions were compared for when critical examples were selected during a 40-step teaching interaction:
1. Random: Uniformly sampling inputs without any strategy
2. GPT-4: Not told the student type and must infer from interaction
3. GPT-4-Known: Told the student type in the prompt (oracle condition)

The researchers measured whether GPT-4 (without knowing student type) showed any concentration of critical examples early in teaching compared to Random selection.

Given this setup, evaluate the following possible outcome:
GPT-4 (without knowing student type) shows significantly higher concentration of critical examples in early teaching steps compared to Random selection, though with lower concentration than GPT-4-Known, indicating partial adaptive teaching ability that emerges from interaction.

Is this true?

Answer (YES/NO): NO